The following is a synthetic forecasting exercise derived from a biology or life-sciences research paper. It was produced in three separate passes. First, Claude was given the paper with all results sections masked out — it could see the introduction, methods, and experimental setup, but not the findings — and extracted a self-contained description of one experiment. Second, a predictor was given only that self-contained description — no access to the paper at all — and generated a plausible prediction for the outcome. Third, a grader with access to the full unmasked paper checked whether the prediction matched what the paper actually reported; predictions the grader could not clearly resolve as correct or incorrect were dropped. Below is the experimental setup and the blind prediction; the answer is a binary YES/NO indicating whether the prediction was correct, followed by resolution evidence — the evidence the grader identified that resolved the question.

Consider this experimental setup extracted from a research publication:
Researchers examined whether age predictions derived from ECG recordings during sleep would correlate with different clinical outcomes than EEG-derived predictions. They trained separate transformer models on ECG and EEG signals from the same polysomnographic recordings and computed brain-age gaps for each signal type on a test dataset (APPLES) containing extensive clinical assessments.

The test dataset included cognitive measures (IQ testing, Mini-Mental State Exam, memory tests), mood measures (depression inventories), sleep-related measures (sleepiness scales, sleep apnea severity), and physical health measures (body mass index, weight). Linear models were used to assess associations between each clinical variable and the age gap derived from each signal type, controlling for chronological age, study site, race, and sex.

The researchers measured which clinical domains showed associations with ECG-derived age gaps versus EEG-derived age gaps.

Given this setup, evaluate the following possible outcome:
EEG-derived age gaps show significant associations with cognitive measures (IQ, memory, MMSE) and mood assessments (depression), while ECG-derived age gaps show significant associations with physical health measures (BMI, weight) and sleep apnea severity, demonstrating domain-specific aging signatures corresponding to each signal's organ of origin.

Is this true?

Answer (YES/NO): NO